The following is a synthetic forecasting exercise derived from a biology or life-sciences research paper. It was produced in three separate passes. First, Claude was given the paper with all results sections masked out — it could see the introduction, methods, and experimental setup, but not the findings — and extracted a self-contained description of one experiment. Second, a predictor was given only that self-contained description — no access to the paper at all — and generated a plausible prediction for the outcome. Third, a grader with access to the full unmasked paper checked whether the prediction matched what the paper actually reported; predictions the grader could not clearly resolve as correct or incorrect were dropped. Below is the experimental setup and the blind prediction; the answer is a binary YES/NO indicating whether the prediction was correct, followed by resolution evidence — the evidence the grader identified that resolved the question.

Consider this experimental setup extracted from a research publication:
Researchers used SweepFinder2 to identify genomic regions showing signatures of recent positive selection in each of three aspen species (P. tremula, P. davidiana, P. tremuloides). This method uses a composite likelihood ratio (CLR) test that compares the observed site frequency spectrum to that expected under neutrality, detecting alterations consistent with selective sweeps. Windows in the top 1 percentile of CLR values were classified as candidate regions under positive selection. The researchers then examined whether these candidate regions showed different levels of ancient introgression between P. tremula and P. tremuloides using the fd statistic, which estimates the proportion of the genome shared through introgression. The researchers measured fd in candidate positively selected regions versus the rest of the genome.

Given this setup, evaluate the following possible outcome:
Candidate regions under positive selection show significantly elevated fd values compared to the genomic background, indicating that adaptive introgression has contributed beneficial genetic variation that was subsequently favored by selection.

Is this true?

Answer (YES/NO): NO